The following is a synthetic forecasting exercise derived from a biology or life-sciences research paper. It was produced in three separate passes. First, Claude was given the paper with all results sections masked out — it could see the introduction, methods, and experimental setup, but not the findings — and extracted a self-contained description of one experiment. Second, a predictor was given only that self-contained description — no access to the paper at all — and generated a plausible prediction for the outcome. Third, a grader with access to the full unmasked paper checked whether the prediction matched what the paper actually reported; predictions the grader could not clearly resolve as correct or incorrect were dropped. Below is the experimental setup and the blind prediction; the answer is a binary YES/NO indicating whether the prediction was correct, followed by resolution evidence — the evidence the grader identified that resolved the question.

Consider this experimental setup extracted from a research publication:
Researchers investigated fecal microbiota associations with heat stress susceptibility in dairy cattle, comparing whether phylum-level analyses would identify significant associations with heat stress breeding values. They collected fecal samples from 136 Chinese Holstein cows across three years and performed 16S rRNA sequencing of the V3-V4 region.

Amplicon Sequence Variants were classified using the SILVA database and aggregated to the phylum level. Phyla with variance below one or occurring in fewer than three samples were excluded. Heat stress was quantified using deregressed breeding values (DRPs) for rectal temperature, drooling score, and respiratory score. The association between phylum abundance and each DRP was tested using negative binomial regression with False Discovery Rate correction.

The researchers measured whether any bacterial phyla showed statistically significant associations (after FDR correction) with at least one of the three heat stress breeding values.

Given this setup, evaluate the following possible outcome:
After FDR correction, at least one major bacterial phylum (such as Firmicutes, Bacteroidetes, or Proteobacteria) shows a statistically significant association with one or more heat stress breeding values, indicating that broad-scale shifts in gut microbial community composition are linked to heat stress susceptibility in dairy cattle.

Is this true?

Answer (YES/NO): NO